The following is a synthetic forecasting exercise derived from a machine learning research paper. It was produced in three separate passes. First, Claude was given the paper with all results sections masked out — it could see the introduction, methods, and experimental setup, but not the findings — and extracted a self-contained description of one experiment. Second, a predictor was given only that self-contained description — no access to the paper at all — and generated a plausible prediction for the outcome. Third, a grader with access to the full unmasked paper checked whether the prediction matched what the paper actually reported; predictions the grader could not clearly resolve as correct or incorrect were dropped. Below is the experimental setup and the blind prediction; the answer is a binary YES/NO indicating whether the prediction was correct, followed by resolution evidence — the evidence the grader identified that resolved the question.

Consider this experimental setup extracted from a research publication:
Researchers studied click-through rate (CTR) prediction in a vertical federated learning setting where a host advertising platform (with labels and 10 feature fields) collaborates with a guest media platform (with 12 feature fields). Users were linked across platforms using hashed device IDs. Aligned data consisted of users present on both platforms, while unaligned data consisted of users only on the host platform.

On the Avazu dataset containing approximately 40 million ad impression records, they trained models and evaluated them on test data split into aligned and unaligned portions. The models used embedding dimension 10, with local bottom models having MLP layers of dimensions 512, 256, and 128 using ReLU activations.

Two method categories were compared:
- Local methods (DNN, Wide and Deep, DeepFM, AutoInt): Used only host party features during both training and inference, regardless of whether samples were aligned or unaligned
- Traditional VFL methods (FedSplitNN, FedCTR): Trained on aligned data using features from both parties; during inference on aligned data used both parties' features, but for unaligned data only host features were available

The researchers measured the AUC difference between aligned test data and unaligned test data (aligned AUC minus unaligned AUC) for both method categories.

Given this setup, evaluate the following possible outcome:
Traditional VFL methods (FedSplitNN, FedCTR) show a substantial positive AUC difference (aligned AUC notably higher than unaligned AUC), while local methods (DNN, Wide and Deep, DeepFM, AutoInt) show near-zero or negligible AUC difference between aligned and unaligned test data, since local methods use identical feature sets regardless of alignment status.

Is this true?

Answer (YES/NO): NO